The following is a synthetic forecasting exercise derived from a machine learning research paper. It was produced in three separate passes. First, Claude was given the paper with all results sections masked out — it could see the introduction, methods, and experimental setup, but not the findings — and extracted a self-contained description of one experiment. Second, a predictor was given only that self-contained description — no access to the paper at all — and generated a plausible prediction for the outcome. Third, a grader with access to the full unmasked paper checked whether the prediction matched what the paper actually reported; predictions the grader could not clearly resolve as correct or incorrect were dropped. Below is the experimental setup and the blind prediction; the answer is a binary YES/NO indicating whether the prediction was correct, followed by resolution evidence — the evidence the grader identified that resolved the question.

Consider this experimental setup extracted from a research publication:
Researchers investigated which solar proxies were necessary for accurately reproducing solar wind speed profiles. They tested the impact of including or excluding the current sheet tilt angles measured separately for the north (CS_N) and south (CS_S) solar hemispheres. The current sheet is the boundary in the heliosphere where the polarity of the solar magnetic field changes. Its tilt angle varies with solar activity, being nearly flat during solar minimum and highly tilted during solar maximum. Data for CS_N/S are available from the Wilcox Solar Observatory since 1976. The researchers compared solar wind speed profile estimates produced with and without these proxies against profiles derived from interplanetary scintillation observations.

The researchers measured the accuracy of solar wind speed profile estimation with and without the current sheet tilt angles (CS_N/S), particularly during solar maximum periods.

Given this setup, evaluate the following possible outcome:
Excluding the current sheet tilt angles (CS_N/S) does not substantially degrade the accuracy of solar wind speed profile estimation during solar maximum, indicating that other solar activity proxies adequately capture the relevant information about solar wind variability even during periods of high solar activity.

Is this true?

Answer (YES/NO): NO